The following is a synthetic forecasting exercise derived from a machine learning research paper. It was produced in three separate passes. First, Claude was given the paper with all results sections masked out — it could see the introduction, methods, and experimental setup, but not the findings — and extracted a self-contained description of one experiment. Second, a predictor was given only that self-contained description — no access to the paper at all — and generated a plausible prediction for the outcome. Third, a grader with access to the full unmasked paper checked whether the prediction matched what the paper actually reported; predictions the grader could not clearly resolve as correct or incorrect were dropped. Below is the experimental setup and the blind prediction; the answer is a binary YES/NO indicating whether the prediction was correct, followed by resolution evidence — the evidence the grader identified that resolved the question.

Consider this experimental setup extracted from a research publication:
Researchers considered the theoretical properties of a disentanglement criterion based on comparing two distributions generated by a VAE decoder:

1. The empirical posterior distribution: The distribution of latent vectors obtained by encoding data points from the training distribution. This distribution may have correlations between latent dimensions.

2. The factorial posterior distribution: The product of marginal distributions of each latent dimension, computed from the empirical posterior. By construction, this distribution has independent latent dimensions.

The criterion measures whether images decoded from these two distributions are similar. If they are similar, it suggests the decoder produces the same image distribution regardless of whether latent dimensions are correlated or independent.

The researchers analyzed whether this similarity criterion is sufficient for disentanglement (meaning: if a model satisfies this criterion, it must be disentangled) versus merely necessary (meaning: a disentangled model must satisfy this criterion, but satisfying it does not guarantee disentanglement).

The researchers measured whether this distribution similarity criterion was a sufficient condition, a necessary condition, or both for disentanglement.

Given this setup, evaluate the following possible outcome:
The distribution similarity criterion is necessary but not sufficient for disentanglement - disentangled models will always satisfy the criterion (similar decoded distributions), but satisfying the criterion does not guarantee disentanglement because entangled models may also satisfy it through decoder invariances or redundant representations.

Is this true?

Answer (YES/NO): YES